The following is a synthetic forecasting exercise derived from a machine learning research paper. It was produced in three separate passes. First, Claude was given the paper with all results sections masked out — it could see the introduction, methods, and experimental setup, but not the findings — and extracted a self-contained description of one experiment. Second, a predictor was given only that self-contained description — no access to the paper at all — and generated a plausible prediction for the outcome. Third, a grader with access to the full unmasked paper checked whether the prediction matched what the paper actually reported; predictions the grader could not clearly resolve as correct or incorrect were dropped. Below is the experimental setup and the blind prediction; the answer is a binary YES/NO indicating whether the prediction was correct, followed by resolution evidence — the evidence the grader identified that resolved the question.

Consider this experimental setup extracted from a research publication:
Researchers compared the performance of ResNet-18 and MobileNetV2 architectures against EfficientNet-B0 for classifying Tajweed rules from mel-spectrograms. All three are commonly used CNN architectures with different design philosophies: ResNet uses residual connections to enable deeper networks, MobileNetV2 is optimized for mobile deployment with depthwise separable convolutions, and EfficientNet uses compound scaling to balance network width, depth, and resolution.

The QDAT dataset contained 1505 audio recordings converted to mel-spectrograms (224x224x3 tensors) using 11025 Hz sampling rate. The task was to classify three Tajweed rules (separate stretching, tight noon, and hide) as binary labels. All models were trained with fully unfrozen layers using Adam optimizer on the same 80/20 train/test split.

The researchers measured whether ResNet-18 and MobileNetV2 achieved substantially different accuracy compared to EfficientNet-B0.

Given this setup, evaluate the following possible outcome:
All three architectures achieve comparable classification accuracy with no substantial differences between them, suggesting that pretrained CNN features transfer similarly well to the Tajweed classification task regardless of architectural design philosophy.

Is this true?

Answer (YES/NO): YES